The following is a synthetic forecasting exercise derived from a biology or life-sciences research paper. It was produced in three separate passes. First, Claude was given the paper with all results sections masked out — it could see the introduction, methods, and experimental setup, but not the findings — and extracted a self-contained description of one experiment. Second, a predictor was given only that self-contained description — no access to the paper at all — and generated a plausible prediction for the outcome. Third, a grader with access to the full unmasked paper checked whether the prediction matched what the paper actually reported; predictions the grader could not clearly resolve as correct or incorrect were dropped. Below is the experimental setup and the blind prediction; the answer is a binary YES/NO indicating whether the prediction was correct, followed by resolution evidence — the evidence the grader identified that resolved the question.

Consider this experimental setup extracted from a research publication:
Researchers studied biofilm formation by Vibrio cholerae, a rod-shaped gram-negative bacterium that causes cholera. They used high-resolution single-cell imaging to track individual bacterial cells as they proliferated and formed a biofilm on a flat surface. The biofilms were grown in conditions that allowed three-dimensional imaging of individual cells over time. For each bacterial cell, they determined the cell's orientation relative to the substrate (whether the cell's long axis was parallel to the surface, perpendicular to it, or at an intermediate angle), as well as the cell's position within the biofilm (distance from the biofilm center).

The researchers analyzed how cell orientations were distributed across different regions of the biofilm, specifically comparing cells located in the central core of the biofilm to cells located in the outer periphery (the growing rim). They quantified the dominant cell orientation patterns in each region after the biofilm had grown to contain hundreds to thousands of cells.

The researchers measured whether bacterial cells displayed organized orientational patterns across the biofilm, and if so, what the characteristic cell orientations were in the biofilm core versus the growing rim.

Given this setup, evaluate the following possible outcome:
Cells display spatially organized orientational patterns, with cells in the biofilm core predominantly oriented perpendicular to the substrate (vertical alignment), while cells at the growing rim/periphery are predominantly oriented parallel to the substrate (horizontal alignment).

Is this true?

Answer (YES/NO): YES